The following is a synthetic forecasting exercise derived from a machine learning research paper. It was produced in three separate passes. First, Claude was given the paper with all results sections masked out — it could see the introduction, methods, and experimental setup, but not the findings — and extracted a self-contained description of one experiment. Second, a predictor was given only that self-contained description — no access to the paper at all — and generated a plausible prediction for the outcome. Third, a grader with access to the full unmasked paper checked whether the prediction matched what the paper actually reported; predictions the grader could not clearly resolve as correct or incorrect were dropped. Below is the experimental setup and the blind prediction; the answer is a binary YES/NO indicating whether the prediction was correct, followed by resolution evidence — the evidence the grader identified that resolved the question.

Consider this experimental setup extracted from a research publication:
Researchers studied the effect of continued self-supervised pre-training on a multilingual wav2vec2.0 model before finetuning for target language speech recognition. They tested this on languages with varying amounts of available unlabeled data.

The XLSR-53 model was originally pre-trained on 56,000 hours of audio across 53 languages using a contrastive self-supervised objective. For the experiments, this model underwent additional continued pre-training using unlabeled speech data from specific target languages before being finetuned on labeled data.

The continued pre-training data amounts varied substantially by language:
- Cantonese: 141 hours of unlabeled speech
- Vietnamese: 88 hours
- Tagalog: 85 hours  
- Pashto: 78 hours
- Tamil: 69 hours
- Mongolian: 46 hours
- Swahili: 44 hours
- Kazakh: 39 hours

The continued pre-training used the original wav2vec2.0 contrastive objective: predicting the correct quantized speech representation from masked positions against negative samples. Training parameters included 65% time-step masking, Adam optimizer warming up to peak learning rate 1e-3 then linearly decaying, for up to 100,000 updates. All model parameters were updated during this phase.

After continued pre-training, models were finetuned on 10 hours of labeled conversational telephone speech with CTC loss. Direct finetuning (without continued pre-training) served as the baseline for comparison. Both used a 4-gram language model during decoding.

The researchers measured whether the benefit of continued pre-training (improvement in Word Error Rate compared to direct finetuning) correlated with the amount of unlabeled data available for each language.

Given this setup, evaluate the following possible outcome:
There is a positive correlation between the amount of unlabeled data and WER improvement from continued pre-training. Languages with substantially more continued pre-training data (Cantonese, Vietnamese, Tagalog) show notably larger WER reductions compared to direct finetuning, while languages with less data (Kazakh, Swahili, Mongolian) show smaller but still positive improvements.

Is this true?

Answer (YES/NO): NO